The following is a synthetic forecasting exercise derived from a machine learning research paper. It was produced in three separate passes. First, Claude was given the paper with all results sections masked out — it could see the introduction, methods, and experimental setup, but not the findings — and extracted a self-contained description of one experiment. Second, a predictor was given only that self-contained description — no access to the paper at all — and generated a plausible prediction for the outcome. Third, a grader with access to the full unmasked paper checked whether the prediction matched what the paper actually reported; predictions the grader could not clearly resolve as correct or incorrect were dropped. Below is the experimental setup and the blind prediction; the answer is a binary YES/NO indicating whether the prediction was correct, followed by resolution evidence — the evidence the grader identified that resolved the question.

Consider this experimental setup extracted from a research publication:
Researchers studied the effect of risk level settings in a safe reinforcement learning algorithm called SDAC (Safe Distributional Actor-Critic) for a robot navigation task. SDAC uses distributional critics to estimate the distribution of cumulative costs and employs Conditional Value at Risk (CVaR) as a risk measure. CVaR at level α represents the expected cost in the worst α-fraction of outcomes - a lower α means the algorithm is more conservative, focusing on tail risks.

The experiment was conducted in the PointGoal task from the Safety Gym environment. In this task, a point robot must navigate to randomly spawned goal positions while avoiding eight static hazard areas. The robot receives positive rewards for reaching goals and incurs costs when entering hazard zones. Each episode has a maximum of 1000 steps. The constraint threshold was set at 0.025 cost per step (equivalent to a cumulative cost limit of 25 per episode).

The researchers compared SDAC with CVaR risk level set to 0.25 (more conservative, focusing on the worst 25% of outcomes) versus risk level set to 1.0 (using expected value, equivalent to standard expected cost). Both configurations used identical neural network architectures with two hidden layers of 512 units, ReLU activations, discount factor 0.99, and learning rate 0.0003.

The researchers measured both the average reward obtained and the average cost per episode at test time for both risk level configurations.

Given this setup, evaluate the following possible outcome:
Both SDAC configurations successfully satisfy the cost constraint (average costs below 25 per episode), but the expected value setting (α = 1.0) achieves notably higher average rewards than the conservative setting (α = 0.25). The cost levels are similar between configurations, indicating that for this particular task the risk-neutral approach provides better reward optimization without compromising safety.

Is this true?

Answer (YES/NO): NO